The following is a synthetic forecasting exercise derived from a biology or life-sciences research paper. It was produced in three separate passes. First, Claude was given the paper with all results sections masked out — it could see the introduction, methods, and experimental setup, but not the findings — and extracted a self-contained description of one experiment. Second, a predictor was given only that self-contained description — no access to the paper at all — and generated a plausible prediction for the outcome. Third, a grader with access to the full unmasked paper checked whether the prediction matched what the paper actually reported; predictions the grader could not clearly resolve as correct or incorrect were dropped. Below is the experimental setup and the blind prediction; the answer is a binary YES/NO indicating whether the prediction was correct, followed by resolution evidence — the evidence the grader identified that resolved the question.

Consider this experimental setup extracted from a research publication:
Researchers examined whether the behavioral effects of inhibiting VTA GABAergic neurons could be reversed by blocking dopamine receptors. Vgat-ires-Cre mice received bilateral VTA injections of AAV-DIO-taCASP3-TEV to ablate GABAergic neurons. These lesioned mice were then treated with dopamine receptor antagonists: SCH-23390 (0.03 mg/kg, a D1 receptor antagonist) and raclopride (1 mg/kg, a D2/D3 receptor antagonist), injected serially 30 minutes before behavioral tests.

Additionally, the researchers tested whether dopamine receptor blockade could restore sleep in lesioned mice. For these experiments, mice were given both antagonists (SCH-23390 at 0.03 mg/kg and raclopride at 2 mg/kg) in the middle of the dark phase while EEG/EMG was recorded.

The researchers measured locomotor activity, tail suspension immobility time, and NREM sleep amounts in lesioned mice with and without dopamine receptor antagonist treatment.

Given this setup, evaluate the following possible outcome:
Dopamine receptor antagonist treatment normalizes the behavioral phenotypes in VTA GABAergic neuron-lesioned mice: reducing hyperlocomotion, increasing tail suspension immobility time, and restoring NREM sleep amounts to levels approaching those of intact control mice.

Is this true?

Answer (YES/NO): NO